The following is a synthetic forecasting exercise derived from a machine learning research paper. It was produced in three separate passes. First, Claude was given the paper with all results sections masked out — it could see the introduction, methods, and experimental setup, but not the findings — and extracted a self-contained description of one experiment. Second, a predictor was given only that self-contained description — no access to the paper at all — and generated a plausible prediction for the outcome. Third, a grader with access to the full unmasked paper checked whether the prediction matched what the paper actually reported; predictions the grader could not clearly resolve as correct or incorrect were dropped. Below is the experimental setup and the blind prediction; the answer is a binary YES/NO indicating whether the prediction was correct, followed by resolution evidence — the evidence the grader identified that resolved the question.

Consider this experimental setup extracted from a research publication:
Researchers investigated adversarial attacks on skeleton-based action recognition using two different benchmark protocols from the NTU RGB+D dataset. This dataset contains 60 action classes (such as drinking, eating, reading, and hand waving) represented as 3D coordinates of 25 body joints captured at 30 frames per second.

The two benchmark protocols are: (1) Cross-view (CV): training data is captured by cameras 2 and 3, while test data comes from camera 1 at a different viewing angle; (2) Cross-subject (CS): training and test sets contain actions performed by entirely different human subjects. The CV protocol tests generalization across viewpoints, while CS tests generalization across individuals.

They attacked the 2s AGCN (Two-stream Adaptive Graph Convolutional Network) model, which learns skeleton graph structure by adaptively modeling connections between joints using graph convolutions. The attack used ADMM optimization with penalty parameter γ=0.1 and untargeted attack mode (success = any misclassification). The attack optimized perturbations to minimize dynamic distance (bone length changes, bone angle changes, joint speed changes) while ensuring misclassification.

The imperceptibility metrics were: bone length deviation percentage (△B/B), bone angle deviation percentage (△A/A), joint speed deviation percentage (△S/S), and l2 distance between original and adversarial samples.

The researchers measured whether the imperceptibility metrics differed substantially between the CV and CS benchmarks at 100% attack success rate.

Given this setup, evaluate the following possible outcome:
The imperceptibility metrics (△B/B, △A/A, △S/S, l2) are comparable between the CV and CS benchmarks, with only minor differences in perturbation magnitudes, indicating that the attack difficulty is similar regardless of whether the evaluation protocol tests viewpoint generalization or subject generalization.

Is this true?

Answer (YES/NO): YES